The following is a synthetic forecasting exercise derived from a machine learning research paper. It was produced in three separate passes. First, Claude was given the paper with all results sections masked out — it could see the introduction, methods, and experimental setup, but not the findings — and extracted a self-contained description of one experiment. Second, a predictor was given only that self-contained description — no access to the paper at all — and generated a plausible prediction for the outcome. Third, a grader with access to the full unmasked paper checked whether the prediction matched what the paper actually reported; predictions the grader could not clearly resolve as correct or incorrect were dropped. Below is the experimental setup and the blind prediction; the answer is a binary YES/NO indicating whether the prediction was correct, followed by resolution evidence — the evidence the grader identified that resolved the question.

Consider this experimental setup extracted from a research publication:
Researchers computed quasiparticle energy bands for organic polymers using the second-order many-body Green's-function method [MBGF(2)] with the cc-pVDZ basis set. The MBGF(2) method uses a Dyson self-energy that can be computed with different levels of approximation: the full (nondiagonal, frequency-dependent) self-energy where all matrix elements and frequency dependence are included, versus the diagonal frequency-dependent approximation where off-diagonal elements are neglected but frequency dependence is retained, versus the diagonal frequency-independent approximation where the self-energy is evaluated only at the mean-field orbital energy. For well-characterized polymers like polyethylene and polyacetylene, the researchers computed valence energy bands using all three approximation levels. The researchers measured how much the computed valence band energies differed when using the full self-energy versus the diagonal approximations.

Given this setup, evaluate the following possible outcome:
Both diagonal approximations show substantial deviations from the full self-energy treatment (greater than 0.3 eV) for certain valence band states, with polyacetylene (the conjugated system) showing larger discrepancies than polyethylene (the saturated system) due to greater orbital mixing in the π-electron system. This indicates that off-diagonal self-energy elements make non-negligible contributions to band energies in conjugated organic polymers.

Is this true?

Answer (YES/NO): NO